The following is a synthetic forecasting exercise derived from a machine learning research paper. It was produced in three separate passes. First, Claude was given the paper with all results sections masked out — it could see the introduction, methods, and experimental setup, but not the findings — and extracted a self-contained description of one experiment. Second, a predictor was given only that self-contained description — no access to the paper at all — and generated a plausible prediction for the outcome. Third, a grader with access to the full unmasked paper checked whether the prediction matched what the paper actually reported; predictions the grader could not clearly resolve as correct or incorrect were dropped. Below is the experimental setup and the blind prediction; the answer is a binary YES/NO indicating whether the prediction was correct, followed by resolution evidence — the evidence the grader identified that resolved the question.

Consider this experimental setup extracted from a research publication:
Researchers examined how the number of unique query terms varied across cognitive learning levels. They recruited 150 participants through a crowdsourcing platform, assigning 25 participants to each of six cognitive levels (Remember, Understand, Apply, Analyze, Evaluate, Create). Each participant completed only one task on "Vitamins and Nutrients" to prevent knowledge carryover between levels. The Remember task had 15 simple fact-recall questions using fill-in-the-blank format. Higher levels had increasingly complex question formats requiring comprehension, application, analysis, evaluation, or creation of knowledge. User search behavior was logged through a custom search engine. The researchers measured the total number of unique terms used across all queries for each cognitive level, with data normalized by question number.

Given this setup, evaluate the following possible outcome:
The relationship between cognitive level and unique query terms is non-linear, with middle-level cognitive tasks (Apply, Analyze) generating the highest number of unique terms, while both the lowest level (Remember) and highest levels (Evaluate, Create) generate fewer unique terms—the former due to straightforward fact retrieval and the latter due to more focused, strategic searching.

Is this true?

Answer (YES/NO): NO